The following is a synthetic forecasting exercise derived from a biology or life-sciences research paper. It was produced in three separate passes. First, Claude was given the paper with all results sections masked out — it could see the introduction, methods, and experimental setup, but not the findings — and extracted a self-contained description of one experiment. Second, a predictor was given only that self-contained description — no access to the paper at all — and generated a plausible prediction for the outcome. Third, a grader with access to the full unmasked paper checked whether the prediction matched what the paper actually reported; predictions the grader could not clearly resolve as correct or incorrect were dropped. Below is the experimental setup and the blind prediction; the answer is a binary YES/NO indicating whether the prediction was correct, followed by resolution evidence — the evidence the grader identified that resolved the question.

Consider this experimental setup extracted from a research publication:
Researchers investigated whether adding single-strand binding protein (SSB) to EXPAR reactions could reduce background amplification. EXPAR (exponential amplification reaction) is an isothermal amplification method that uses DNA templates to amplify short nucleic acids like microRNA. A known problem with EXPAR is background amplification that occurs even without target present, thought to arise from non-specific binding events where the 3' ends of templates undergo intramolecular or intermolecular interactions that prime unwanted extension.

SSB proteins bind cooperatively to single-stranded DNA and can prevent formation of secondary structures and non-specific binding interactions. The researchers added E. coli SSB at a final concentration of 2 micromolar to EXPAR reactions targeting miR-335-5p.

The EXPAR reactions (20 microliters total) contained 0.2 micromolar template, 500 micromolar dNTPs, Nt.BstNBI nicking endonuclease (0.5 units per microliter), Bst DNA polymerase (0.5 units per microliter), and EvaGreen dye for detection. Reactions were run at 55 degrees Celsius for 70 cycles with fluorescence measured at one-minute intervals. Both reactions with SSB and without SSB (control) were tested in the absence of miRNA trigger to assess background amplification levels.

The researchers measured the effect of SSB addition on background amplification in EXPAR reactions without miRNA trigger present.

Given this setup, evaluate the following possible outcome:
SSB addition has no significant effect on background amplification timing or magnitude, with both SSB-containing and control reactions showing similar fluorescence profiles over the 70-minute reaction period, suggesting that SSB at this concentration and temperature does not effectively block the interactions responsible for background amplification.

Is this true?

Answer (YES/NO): NO